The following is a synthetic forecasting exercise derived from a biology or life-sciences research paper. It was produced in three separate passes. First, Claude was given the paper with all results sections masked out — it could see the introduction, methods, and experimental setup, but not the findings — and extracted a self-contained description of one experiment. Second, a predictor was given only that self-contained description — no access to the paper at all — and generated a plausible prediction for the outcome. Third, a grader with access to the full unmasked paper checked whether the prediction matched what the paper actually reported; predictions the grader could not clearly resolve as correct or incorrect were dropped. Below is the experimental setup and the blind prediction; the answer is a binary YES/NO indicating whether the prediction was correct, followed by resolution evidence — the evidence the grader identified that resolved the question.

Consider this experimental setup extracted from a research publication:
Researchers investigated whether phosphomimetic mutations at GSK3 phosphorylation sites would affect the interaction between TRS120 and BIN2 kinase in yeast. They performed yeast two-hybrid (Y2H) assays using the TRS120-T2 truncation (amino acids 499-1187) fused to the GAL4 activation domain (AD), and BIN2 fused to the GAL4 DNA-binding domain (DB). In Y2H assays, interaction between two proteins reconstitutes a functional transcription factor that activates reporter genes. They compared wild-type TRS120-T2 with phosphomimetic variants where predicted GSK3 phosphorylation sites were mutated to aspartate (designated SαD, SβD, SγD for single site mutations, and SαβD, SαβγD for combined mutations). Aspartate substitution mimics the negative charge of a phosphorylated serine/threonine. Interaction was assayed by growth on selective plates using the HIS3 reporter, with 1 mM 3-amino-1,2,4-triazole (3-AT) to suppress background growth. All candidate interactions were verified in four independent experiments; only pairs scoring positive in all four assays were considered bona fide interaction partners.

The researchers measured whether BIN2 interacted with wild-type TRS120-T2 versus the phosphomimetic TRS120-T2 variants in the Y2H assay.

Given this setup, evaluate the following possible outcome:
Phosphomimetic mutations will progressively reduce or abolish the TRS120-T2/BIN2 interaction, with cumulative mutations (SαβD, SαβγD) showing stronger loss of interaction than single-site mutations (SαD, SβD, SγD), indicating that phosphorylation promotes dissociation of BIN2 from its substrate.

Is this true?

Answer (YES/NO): NO